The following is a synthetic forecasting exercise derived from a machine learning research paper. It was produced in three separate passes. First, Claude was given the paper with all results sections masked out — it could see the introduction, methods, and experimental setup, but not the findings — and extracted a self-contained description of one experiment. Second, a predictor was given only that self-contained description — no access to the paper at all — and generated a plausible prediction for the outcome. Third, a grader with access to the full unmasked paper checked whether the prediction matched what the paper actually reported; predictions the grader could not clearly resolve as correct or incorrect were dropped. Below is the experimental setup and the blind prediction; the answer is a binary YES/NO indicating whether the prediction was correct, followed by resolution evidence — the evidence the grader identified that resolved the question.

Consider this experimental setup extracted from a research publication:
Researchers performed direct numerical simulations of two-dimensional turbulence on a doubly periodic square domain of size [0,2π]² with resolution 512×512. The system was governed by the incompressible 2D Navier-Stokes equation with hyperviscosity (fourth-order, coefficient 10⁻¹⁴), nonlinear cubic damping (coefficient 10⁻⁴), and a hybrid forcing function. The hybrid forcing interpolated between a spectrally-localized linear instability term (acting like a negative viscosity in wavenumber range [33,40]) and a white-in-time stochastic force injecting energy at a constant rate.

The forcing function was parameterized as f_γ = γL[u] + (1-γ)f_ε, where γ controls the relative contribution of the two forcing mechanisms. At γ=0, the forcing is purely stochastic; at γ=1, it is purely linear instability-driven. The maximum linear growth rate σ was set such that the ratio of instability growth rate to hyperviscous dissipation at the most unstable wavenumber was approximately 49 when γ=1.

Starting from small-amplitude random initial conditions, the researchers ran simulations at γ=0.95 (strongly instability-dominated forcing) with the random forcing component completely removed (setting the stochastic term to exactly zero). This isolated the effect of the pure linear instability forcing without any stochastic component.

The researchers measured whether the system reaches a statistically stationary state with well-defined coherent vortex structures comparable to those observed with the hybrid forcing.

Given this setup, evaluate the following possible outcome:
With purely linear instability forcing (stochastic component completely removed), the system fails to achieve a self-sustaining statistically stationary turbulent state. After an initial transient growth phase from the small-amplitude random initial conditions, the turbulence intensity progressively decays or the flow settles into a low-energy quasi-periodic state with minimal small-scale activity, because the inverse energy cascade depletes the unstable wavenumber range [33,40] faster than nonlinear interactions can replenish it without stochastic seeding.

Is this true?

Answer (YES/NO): NO